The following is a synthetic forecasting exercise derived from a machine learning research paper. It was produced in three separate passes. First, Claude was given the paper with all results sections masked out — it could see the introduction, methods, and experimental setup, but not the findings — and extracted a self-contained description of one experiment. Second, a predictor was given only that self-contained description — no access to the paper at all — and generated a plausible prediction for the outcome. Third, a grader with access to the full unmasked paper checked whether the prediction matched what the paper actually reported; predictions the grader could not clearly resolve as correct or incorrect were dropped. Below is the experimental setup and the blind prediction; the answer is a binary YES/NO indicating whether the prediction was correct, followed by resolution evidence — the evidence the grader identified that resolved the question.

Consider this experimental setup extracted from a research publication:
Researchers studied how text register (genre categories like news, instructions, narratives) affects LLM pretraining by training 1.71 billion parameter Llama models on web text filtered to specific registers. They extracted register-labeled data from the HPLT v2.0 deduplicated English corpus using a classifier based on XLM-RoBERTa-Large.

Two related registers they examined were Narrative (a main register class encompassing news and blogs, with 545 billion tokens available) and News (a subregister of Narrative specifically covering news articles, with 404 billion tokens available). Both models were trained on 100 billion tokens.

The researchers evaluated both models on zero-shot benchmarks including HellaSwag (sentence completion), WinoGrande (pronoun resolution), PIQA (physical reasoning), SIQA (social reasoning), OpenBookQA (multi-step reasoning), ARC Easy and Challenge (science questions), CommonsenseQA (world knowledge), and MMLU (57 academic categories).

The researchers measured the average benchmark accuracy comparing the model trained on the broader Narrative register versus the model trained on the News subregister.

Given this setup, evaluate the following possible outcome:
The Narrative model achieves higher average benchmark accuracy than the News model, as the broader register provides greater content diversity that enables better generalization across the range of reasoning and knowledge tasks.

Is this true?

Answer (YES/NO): YES